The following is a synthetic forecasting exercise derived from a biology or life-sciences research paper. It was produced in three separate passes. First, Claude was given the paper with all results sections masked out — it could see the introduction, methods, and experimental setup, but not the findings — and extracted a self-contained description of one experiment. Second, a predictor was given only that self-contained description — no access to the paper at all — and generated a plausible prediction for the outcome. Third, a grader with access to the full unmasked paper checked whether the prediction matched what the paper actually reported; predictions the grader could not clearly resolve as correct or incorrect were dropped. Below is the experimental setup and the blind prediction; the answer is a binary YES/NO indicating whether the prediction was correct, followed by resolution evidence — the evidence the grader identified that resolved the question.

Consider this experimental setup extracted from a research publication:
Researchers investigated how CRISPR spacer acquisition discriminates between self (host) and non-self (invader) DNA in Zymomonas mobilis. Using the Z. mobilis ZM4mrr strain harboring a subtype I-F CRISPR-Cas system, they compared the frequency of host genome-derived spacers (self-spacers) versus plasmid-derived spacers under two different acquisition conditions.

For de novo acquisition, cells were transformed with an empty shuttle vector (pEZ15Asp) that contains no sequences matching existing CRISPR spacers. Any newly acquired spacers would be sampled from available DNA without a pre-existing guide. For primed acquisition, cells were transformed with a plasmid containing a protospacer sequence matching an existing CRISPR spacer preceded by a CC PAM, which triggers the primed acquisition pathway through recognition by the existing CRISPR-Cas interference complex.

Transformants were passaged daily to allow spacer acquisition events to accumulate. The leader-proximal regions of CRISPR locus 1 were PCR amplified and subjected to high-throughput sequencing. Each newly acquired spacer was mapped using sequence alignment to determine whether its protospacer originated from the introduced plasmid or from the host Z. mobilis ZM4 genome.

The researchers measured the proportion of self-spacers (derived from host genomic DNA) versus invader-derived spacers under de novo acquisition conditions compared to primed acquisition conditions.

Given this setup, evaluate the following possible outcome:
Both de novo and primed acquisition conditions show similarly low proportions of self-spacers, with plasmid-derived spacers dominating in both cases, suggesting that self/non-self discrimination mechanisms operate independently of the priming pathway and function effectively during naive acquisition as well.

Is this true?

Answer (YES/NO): NO